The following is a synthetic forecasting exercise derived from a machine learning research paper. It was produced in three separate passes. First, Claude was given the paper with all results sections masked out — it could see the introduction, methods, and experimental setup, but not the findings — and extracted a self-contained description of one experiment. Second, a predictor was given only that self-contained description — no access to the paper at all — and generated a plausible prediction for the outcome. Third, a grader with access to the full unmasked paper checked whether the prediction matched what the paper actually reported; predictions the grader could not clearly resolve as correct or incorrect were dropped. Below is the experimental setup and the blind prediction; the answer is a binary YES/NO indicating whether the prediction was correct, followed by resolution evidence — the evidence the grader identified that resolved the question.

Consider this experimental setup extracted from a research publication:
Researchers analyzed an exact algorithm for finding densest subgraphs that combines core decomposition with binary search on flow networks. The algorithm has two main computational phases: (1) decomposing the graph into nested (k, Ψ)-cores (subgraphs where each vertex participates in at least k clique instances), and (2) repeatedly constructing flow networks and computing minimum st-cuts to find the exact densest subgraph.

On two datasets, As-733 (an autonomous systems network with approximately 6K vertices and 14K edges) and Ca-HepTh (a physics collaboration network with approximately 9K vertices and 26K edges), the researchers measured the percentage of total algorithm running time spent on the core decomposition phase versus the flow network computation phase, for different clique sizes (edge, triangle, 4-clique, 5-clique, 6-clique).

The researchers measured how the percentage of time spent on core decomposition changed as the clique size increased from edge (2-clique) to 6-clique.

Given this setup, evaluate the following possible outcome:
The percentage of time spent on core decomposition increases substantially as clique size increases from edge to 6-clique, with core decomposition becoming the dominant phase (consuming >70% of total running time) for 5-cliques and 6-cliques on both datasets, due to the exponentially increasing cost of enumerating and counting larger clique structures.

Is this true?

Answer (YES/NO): NO